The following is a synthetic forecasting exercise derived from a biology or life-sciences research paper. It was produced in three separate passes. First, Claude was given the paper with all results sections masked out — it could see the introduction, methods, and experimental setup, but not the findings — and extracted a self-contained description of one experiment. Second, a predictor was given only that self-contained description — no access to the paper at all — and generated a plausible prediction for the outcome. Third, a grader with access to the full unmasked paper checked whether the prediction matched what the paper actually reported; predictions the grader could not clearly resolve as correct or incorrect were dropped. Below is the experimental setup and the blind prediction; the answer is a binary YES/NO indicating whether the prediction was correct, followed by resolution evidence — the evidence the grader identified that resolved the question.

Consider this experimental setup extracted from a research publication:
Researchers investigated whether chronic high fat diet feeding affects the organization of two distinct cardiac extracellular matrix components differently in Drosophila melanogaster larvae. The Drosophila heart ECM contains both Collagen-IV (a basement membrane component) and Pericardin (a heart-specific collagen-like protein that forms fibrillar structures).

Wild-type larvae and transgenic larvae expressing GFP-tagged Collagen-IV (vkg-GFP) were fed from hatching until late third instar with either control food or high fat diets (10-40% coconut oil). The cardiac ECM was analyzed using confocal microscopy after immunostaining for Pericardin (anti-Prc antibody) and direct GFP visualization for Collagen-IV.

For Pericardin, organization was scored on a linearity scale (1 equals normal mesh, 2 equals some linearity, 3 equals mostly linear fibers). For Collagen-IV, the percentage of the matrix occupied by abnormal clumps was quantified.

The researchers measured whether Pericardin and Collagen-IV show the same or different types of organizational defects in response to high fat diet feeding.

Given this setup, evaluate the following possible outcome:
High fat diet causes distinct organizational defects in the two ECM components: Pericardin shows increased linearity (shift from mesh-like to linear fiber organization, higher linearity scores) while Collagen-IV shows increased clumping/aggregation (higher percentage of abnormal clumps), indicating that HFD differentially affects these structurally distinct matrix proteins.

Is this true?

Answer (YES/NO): YES